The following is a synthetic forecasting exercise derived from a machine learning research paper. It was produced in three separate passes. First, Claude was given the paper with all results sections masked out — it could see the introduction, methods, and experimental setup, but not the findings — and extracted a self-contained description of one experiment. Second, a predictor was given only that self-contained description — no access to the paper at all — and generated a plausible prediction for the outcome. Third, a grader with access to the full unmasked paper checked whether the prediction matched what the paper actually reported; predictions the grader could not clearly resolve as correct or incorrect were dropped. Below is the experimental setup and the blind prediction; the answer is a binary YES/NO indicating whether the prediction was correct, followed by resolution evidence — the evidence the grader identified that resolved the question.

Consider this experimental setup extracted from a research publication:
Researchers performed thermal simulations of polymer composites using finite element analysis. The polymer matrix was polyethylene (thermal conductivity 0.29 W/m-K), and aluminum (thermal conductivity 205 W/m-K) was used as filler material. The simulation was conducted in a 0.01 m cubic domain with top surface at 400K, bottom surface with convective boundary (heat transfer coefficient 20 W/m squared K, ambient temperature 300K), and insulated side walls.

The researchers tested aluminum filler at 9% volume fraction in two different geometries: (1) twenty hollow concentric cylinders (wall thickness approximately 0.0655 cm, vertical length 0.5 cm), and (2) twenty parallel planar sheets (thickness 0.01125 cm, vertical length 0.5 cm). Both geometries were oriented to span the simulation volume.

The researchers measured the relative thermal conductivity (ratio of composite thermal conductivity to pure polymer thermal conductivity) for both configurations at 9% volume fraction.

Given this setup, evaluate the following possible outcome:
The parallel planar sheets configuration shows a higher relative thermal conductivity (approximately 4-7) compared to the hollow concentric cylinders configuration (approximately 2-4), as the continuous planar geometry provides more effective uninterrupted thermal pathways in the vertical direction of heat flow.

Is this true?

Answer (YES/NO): NO